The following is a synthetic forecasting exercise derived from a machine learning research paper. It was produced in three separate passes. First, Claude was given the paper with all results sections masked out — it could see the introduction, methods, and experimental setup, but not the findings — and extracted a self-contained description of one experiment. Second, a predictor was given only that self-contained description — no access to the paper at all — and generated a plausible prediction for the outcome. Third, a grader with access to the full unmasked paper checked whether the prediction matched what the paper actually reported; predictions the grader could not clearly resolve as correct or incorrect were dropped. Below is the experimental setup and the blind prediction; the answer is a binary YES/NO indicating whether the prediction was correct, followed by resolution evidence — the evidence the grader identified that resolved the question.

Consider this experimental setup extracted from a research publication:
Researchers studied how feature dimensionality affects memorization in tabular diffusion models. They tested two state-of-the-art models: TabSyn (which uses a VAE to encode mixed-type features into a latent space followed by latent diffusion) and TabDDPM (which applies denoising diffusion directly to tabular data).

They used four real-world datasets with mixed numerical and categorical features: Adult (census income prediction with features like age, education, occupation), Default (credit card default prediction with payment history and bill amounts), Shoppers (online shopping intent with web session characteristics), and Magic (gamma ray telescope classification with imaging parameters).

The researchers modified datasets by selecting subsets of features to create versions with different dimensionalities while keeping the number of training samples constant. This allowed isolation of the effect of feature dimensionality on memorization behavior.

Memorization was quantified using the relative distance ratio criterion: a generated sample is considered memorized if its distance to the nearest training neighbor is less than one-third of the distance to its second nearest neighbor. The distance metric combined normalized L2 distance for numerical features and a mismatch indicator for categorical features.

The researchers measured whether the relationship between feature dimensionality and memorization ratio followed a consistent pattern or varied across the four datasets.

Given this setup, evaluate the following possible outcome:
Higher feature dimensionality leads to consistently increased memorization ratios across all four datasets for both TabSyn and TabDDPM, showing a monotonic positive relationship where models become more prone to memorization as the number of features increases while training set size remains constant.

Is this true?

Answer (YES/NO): NO